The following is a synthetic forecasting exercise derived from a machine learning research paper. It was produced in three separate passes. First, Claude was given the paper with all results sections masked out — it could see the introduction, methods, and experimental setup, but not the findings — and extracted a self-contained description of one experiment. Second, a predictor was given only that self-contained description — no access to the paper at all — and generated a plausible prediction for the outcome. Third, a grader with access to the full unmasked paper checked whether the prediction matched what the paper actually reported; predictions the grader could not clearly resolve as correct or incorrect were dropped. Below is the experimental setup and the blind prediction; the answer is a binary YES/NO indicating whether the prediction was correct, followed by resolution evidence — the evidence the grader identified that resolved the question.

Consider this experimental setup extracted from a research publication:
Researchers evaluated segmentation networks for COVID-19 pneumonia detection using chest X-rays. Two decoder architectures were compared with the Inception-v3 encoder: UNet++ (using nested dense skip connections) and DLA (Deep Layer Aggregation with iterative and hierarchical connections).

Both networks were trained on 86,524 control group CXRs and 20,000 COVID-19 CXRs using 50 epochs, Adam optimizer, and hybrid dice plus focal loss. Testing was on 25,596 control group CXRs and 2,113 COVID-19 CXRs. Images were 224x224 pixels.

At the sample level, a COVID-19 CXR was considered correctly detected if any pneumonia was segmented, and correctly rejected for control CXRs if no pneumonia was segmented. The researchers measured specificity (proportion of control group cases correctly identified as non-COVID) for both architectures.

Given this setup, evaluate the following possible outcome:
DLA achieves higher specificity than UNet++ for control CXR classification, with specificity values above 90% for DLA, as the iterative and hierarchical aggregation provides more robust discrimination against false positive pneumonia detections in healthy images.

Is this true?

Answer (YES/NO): YES